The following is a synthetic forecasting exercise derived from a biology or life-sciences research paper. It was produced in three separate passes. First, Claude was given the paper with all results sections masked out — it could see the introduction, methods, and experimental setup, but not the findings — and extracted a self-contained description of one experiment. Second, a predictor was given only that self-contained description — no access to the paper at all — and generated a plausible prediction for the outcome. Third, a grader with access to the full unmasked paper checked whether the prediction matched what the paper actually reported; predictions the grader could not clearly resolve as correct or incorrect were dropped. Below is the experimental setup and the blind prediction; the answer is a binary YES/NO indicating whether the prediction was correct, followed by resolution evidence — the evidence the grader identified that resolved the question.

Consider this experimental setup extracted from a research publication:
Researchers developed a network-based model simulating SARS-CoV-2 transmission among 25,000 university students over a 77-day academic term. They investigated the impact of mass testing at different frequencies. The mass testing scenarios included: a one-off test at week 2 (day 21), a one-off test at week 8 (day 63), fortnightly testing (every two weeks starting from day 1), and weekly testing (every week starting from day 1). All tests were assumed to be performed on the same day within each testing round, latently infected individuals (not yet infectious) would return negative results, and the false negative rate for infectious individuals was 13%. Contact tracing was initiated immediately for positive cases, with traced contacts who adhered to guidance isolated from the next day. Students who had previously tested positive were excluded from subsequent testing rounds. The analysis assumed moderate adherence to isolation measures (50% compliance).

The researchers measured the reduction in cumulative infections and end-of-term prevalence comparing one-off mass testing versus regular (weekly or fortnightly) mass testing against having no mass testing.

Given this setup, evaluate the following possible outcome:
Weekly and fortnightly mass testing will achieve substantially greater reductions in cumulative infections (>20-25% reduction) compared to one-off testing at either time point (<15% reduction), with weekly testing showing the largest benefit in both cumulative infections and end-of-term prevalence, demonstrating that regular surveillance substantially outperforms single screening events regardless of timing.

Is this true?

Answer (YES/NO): NO